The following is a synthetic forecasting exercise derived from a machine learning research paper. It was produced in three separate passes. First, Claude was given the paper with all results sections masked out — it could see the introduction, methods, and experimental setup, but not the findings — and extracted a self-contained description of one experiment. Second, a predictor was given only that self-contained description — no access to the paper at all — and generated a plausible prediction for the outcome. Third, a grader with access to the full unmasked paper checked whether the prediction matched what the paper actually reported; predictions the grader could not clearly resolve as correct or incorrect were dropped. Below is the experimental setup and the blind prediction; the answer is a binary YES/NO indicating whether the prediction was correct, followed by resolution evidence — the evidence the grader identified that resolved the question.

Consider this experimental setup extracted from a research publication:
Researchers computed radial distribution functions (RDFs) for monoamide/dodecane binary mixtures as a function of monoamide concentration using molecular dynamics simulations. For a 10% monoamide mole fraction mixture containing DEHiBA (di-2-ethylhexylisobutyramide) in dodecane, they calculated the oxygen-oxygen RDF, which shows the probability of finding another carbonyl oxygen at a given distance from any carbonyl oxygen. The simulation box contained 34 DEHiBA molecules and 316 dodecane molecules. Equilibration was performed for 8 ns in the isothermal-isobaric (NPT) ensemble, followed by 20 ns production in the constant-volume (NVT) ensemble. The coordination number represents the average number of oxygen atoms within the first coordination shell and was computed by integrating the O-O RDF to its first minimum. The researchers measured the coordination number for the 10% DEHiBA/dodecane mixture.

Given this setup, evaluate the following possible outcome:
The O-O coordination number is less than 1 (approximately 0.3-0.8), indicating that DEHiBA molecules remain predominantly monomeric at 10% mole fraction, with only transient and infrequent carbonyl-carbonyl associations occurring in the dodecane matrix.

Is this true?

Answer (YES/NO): YES